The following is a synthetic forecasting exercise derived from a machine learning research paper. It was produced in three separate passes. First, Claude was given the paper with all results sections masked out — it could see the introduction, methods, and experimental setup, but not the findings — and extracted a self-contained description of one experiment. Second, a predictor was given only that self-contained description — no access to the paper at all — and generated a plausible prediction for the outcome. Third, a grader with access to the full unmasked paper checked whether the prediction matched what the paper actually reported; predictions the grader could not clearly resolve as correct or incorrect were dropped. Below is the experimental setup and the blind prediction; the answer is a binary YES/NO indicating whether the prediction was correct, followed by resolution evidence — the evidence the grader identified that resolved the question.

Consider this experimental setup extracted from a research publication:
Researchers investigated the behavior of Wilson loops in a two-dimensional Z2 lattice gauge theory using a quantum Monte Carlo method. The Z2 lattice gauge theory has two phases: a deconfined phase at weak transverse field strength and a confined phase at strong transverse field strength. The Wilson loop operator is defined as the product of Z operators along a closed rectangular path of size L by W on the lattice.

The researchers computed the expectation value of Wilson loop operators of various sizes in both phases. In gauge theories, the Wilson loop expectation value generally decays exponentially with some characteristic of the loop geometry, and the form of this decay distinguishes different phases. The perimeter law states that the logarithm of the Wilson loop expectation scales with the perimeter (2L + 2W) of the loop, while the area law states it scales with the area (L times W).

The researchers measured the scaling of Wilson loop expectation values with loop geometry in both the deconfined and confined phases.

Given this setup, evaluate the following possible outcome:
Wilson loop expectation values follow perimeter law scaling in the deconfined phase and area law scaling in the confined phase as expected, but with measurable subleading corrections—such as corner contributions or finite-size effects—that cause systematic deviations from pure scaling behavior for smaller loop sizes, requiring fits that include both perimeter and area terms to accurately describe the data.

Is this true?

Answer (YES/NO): NO